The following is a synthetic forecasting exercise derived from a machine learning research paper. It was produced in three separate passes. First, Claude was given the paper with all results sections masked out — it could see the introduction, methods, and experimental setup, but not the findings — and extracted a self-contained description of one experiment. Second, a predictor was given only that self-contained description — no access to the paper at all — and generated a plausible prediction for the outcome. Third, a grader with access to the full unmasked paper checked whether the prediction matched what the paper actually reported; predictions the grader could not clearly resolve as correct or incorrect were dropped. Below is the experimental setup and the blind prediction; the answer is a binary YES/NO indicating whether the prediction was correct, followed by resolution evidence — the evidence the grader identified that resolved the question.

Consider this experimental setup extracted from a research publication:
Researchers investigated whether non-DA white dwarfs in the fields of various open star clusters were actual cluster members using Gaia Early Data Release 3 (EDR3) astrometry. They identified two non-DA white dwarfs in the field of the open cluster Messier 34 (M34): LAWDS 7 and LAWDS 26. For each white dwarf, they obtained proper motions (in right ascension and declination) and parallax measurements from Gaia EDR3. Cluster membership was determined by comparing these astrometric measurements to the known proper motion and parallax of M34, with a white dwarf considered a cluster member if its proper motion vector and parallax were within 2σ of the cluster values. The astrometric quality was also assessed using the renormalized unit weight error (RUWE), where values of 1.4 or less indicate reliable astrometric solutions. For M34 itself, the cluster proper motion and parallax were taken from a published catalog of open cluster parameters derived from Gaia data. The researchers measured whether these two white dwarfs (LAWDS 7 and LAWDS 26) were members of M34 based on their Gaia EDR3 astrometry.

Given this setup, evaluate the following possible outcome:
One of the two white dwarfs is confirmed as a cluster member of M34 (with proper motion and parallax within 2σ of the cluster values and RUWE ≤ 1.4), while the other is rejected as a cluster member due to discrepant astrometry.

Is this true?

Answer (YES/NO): NO